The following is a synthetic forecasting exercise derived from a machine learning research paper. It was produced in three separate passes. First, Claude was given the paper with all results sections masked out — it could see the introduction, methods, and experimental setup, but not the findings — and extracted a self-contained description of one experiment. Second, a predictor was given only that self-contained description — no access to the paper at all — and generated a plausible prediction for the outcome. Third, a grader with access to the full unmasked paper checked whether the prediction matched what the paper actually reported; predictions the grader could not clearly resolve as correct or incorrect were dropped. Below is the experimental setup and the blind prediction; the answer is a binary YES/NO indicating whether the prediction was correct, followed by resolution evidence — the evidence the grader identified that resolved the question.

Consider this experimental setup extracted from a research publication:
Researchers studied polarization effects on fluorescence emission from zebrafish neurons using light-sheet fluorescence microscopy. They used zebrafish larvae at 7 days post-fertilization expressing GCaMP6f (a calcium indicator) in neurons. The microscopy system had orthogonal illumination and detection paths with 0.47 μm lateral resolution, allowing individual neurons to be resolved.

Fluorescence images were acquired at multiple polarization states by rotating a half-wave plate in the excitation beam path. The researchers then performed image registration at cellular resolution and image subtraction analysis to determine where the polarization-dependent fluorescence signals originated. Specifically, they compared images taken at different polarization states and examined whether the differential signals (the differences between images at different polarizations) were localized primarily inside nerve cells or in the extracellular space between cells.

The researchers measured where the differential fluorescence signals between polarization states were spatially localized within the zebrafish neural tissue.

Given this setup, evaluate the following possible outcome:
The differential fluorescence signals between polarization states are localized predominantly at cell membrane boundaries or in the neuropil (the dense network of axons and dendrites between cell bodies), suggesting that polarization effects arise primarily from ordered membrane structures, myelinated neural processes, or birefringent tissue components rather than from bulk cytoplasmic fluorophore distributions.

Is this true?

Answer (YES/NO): NO